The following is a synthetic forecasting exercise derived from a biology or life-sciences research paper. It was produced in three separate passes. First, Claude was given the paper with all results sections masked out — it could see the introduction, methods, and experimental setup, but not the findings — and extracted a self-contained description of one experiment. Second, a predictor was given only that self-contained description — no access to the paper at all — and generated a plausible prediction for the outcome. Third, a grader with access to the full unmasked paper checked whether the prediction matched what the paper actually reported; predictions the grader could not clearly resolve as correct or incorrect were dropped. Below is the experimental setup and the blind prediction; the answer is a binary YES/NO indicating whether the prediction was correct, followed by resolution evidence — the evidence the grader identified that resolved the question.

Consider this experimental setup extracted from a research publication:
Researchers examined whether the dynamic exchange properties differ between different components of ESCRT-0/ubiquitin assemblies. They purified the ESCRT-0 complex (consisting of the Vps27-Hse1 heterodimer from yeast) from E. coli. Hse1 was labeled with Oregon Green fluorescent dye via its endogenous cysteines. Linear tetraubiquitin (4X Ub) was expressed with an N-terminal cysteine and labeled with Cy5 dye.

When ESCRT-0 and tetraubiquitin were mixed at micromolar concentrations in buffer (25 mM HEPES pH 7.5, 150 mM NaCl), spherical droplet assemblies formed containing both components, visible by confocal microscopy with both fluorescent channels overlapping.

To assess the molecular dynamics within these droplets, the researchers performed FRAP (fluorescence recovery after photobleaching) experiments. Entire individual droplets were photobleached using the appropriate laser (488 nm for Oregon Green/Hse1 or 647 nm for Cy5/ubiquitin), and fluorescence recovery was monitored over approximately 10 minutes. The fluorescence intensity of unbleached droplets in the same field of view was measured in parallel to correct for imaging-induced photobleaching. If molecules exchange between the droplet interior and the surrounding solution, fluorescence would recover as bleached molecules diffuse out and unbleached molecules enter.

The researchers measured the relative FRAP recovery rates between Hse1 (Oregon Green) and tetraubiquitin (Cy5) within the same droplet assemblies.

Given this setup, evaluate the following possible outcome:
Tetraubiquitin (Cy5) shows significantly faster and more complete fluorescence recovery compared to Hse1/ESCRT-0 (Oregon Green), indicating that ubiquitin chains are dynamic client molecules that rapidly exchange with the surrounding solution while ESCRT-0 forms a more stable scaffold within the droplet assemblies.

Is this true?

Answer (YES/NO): YES